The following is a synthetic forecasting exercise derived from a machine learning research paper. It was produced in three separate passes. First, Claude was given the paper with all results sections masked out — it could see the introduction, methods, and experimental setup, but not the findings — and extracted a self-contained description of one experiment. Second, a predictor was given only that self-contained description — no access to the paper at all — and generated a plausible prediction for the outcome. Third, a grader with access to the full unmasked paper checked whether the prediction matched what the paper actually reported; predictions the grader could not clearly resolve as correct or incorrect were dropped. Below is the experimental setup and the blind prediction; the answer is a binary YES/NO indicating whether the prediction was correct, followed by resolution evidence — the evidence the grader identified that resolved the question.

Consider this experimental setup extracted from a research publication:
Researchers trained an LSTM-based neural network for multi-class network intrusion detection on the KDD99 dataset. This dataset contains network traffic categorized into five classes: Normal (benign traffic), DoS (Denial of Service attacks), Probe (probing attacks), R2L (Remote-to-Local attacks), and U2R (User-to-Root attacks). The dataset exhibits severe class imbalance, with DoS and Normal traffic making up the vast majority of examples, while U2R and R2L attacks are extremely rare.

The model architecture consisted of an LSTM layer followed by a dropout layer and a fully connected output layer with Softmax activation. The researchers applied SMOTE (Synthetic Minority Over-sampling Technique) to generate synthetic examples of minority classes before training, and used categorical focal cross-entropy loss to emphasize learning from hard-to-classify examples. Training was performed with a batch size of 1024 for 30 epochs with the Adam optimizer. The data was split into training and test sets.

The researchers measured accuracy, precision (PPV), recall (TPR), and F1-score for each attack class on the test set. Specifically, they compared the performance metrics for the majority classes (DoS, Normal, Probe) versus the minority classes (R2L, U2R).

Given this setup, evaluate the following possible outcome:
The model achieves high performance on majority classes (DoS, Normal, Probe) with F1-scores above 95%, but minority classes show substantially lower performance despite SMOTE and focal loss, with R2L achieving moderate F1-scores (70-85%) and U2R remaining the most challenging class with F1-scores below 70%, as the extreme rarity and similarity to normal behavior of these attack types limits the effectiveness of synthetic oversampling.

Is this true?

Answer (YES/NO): YES